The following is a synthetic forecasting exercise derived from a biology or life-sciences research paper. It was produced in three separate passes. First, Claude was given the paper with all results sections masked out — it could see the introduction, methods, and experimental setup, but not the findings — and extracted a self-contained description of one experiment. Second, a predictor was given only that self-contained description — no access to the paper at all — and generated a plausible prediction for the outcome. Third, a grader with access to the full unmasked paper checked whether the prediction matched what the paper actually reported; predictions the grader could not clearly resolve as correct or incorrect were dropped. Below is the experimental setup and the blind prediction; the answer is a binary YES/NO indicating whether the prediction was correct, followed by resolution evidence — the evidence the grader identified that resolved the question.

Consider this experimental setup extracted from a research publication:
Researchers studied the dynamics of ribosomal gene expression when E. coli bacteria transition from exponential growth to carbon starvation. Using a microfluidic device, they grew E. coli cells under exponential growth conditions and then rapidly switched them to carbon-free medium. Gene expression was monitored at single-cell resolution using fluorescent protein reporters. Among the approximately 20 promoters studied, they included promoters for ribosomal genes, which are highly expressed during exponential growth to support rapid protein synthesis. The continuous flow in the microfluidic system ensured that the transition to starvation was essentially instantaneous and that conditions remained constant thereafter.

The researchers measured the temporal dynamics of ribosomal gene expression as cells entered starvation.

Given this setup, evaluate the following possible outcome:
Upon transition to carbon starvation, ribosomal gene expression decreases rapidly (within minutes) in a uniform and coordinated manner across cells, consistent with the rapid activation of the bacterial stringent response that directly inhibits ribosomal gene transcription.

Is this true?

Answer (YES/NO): YES